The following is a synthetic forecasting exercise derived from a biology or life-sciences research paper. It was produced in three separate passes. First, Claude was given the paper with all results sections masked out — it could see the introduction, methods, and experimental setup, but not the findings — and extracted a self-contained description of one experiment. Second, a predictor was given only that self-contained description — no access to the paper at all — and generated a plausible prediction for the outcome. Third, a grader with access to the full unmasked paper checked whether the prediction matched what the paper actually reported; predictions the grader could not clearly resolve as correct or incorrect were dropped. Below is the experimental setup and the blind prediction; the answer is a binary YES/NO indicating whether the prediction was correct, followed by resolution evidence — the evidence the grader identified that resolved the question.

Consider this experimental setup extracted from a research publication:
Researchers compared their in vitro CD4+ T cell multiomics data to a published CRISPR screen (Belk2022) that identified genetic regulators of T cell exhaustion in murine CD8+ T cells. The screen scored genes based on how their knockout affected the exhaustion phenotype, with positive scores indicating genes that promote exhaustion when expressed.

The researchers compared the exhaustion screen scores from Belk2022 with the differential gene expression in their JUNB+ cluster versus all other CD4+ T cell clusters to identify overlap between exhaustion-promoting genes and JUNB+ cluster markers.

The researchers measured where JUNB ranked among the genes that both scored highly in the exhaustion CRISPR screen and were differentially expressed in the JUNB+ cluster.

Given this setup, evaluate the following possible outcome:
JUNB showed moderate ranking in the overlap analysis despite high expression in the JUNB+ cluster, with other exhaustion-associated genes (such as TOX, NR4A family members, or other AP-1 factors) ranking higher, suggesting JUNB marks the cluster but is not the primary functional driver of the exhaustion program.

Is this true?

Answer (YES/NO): NO